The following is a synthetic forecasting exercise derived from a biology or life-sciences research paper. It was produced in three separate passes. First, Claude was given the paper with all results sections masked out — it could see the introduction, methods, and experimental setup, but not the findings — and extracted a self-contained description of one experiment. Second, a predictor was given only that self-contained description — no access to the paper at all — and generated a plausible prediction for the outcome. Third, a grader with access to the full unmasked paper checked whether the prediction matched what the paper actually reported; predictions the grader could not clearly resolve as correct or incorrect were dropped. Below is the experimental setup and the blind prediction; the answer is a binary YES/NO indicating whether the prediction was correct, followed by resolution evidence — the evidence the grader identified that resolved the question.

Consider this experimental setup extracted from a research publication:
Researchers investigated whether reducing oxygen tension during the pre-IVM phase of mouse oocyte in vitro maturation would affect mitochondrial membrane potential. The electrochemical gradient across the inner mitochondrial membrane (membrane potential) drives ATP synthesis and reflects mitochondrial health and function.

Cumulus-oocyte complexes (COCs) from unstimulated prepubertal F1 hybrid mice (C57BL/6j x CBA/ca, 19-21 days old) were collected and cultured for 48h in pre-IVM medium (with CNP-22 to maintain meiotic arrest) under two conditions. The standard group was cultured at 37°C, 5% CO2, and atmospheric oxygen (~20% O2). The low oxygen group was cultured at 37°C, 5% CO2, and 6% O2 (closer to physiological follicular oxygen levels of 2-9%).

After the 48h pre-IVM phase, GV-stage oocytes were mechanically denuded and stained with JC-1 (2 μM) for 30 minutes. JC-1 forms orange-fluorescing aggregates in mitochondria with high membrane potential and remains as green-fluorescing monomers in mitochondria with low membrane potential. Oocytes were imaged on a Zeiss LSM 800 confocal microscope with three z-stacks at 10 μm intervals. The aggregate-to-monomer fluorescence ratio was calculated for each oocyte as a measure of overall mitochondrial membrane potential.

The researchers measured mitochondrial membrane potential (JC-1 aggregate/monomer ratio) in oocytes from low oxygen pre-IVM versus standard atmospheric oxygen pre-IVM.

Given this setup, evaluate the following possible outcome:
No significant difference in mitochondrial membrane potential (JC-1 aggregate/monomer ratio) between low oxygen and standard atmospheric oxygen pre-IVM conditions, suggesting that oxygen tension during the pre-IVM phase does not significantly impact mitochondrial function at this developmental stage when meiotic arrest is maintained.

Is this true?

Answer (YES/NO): YES